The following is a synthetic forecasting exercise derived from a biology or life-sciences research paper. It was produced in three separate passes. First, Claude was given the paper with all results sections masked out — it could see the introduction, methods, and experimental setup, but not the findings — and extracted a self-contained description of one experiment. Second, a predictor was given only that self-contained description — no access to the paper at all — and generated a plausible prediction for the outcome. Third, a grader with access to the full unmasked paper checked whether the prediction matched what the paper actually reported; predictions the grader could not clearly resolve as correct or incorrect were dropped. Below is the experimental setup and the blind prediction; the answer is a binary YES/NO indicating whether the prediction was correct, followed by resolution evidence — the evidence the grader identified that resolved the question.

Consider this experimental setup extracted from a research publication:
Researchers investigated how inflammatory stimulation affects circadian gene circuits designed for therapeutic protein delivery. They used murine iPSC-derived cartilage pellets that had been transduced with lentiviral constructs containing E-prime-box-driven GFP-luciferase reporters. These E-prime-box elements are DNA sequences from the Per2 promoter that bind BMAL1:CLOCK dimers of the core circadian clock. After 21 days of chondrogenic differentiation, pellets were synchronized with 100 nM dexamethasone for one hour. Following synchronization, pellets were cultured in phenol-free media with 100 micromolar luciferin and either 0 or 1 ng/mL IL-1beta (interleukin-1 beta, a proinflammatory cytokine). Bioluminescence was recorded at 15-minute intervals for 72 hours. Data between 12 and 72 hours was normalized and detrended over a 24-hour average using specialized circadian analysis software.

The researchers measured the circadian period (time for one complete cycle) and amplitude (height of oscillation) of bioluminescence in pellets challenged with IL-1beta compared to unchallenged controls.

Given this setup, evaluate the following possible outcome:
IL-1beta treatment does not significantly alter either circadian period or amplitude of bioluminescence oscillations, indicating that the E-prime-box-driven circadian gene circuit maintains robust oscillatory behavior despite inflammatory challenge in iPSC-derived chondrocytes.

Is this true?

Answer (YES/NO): NO